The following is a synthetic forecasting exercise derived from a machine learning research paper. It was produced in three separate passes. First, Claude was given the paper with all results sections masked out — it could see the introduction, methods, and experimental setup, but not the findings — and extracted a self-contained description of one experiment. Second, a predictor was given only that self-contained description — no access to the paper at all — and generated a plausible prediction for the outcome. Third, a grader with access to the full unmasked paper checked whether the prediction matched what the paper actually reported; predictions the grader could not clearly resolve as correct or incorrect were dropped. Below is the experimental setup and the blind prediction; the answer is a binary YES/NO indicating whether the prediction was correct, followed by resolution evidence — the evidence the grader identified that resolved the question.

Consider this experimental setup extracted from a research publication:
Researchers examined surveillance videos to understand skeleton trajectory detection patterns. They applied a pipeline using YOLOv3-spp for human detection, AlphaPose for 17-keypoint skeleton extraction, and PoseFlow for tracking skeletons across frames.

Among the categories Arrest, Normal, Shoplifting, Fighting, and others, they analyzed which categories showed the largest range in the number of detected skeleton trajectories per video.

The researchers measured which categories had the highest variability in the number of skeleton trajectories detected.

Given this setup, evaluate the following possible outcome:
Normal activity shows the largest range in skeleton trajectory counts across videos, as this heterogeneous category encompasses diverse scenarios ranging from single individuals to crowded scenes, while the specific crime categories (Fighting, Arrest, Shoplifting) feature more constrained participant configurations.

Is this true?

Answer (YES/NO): NO